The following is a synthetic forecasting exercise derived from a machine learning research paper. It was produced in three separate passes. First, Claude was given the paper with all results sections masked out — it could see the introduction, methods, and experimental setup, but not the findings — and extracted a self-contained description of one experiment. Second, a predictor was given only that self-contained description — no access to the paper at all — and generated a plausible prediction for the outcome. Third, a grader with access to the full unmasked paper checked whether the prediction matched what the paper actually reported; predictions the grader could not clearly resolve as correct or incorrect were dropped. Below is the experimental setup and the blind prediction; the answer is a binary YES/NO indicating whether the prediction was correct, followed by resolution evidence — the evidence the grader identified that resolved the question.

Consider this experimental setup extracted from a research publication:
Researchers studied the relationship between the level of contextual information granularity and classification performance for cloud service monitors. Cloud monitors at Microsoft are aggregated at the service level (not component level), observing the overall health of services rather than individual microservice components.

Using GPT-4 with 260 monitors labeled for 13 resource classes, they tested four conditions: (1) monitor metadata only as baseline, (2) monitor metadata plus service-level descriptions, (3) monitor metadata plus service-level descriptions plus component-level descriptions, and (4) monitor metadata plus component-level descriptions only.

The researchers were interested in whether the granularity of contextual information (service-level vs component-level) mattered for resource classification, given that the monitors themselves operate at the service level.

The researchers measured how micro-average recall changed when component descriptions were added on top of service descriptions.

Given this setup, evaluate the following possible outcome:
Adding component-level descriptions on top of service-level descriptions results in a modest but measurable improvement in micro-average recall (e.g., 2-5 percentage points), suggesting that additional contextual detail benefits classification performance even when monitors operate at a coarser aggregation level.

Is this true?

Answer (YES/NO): NO